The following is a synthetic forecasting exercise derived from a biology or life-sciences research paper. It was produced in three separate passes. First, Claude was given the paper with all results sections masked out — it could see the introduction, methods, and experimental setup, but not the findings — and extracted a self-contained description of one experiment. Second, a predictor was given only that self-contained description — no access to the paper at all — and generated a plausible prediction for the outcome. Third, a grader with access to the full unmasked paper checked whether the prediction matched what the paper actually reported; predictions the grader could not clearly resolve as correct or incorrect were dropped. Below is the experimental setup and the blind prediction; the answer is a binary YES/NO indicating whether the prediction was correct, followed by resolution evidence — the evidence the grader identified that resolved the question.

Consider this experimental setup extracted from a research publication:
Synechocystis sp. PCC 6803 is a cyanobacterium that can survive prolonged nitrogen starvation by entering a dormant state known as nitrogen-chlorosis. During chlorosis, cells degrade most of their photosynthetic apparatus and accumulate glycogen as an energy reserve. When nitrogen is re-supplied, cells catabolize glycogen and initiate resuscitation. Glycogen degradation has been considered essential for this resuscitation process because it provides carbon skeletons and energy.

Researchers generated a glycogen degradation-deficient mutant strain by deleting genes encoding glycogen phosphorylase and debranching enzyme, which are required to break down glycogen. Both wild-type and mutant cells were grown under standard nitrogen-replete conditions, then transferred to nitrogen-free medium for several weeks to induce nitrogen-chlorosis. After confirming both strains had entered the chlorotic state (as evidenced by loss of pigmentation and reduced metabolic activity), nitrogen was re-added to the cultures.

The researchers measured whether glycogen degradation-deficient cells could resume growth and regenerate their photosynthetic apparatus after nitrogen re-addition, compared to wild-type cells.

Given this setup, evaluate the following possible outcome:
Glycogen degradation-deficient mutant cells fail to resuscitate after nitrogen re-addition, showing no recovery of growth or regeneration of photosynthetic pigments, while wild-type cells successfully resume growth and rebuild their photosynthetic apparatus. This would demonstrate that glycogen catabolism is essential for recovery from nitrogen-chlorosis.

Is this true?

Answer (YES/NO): YES